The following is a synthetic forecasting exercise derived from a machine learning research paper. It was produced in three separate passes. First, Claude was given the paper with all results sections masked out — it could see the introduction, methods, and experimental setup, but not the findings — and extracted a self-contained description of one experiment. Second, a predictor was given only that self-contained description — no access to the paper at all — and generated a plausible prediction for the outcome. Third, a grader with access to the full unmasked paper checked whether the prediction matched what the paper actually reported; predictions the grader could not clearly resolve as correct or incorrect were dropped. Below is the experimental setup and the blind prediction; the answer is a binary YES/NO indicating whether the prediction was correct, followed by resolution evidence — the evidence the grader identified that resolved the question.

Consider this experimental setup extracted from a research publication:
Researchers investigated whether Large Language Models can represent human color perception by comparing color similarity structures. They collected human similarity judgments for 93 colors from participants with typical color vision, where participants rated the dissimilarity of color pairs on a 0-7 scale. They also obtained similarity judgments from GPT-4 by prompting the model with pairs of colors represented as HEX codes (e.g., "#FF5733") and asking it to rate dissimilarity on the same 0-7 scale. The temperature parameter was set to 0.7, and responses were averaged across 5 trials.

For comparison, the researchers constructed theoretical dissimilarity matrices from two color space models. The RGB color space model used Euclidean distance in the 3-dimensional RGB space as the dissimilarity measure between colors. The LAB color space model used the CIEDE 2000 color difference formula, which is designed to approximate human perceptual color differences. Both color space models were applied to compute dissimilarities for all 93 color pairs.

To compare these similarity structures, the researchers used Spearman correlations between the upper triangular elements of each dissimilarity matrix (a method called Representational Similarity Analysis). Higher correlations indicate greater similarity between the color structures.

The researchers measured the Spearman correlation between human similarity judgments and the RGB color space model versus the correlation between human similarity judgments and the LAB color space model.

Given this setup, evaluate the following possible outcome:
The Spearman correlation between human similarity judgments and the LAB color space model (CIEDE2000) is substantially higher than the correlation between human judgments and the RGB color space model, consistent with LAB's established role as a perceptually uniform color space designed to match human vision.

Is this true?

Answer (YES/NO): NO